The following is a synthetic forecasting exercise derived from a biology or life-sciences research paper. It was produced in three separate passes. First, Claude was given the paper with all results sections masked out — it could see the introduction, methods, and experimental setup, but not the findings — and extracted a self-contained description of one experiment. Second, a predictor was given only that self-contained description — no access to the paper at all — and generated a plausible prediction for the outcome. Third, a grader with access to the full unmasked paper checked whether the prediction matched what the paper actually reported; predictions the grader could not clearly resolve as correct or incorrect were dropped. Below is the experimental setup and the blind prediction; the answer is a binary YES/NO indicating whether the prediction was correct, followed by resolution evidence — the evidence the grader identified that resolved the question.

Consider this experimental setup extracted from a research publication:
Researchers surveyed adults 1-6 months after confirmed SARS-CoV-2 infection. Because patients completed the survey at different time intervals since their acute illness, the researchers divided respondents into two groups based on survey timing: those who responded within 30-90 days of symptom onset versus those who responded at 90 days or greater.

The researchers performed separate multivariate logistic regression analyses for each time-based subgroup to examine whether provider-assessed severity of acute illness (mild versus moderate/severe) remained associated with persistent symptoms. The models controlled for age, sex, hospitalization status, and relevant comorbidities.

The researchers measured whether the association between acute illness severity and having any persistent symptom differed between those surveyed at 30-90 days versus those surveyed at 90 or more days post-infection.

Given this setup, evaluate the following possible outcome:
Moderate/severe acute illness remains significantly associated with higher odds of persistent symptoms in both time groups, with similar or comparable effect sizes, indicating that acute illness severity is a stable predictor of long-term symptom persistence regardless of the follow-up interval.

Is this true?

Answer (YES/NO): YES